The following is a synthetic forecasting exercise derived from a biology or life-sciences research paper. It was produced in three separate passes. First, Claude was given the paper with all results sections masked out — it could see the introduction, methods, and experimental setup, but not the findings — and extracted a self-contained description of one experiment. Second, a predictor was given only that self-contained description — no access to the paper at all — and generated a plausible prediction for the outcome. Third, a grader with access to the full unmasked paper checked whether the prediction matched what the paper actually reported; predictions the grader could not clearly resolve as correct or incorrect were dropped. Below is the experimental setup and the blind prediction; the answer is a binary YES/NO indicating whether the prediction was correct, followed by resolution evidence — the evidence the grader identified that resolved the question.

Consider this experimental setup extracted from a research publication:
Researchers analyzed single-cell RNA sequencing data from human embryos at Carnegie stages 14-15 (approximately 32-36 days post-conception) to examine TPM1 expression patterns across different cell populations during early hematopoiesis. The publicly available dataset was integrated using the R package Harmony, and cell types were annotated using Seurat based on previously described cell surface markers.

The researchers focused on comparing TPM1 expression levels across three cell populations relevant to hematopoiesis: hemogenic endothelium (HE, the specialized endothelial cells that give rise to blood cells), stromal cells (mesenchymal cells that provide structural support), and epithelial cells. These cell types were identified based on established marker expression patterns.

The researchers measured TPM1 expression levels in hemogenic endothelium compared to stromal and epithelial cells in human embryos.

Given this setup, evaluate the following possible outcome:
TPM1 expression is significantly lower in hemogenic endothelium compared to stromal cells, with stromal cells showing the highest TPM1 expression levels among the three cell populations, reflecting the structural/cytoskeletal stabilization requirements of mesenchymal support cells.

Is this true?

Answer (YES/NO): NO